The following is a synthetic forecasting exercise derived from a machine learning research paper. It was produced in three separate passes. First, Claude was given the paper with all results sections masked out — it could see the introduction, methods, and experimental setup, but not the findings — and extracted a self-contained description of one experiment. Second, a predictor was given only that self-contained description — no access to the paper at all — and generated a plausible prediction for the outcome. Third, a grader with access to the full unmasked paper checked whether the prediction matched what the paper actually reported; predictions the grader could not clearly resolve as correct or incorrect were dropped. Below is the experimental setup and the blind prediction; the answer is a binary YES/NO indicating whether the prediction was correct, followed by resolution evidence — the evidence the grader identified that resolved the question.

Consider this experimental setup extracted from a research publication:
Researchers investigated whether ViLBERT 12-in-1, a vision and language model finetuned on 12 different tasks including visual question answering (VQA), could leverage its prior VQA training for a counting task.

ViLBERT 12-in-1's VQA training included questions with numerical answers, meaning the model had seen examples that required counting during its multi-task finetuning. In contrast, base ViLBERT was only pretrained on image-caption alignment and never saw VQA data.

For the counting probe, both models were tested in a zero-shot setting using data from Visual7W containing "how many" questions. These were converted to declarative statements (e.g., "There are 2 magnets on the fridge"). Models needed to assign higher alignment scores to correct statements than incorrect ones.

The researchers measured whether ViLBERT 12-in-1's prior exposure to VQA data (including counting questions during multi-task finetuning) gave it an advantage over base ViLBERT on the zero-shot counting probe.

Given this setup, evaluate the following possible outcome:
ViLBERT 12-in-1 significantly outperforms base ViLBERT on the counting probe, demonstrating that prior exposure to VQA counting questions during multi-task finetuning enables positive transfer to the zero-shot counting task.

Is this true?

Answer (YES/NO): YES